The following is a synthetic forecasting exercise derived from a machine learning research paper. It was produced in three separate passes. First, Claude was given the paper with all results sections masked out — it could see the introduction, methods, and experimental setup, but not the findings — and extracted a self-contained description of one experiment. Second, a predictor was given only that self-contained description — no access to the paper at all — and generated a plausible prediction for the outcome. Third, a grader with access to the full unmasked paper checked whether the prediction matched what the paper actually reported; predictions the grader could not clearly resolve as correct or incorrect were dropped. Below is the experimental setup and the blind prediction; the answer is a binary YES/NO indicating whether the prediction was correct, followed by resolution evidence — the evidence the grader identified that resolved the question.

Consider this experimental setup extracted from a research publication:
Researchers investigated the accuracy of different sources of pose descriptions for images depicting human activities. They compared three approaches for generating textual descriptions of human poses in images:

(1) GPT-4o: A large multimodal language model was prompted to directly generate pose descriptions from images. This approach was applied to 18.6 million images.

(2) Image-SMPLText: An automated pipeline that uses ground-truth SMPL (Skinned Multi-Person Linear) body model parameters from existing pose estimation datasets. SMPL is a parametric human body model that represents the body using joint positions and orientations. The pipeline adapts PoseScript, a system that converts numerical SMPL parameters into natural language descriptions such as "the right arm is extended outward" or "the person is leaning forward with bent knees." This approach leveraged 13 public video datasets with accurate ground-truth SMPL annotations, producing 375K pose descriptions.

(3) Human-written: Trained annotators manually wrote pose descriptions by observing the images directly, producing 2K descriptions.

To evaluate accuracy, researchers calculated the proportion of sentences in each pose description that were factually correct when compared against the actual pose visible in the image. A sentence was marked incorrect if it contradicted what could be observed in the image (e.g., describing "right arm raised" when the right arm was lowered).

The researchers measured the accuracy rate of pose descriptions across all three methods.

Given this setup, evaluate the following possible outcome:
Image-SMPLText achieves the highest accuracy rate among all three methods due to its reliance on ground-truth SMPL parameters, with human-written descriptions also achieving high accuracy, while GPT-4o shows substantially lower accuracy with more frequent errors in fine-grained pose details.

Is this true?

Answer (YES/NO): NO